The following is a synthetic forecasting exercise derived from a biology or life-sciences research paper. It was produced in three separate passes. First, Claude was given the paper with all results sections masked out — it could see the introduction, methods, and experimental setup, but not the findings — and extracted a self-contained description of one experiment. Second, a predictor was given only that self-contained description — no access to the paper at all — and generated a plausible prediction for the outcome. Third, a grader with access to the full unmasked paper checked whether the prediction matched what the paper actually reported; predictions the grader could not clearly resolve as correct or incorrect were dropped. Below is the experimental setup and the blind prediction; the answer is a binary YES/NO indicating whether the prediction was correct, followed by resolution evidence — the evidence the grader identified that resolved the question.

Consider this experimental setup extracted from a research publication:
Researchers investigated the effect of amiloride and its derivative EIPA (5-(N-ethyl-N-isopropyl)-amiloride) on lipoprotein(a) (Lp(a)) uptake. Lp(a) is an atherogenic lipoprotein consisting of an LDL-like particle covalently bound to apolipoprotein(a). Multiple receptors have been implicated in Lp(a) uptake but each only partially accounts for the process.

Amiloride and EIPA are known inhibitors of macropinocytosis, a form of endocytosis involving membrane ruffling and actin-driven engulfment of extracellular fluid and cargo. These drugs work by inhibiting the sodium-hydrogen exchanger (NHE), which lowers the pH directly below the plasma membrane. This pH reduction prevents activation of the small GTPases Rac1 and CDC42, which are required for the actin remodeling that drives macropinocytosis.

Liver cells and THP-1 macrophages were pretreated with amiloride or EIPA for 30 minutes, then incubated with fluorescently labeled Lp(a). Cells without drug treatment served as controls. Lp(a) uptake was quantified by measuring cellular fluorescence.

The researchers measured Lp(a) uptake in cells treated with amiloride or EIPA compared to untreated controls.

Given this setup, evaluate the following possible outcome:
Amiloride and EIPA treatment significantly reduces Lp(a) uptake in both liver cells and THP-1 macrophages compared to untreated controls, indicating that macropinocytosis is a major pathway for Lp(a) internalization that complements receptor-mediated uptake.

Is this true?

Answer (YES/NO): NO